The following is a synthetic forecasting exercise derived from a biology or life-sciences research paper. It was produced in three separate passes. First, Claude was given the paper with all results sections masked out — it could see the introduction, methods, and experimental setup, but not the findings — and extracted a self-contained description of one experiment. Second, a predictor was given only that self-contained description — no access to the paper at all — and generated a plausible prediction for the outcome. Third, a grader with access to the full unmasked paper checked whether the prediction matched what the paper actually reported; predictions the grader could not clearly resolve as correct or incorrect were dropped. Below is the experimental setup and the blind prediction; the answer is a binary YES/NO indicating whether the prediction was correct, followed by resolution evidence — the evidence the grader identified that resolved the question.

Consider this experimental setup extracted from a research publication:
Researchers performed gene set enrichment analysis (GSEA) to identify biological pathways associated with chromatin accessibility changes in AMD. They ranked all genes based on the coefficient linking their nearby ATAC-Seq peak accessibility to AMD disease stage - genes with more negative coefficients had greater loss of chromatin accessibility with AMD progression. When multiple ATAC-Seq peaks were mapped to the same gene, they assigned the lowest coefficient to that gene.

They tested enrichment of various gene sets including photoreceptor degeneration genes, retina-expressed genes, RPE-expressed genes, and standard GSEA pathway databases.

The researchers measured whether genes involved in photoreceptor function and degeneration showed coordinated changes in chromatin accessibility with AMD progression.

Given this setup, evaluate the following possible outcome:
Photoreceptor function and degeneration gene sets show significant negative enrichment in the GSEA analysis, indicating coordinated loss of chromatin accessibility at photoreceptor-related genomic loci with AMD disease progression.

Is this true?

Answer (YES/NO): YES